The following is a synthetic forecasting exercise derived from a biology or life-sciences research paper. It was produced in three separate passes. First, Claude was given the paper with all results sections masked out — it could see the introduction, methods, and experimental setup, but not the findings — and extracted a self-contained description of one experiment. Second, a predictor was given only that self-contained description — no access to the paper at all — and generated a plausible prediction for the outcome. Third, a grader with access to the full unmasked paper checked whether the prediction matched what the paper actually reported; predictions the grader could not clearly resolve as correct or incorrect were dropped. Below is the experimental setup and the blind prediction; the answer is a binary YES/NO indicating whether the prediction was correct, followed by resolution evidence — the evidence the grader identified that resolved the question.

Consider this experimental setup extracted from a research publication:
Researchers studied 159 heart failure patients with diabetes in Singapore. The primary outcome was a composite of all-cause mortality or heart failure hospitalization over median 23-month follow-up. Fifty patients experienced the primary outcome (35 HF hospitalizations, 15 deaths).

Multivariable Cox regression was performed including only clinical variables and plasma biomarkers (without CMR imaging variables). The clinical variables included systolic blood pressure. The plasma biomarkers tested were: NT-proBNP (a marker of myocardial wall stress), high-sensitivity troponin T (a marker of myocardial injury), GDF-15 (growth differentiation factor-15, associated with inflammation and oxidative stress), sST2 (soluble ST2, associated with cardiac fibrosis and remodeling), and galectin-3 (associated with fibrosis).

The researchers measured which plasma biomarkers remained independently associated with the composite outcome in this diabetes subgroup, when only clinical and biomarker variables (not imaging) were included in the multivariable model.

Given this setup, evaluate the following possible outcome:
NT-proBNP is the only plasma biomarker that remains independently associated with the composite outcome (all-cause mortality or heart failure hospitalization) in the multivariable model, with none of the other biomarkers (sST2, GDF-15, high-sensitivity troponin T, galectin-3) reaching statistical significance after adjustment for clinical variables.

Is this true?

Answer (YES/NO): NO